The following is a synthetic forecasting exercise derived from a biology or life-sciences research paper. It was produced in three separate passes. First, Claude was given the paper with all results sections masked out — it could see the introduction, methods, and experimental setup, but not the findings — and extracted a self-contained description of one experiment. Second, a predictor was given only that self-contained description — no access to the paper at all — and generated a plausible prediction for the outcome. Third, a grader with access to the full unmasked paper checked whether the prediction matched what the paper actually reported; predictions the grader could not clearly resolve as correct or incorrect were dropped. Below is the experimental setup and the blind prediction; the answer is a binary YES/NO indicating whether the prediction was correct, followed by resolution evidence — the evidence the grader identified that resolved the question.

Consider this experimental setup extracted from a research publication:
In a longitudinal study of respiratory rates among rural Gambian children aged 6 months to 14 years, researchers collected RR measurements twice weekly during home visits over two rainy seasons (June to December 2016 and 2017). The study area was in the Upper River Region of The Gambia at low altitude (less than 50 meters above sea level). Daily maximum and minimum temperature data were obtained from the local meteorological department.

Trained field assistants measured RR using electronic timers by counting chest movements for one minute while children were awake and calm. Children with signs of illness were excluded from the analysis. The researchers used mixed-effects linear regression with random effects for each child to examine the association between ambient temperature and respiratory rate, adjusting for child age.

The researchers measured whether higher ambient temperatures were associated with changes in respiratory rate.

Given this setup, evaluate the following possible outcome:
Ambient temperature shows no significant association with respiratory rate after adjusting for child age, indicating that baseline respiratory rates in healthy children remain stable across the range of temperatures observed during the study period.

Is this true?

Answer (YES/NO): NO